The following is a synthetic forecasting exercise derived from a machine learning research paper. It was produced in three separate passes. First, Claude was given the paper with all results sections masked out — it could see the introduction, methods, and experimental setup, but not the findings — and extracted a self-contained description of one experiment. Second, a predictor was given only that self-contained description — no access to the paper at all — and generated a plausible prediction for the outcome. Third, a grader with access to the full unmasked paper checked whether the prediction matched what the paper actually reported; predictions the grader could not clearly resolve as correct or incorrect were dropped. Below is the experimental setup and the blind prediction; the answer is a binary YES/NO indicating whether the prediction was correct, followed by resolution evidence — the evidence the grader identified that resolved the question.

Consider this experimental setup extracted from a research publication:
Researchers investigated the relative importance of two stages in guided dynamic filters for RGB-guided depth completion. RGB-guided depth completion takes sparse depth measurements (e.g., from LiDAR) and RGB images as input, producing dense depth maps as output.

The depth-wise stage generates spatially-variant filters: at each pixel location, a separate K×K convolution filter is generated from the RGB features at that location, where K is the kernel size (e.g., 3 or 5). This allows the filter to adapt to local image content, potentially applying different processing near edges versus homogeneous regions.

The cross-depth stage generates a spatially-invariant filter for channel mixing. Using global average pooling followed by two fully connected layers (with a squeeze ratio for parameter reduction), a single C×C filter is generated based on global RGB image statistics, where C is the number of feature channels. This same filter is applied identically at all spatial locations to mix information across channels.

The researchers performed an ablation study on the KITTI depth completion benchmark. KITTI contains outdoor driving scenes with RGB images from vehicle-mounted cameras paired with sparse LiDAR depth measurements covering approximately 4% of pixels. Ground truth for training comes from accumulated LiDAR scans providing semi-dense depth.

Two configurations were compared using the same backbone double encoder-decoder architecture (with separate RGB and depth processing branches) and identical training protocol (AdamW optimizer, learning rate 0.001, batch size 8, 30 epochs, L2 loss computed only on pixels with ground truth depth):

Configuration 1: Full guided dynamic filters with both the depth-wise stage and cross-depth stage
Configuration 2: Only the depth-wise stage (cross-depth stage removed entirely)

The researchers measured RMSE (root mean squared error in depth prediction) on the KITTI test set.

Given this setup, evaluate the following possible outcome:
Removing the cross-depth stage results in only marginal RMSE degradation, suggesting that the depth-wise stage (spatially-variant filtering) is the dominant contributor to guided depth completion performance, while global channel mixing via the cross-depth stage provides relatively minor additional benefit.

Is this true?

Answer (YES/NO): NO